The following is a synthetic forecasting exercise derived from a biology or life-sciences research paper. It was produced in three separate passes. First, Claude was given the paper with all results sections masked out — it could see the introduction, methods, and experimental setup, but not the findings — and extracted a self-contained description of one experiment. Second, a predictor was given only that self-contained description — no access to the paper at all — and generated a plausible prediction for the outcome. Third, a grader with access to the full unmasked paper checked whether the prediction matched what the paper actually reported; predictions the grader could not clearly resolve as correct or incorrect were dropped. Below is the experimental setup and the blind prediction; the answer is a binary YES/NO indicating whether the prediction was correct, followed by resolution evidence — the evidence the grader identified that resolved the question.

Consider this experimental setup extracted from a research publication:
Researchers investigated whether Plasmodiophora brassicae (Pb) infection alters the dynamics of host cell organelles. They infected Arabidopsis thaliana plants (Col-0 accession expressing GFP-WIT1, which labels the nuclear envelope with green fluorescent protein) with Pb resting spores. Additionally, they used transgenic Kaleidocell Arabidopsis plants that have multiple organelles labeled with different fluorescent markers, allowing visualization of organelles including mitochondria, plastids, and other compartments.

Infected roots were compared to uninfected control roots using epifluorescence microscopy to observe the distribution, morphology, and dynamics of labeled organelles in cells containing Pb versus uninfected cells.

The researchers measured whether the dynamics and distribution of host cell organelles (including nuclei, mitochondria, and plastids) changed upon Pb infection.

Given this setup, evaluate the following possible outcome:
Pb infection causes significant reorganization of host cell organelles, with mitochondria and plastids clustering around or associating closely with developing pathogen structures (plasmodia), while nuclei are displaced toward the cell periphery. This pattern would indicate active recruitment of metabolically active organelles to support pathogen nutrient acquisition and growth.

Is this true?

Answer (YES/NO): NO